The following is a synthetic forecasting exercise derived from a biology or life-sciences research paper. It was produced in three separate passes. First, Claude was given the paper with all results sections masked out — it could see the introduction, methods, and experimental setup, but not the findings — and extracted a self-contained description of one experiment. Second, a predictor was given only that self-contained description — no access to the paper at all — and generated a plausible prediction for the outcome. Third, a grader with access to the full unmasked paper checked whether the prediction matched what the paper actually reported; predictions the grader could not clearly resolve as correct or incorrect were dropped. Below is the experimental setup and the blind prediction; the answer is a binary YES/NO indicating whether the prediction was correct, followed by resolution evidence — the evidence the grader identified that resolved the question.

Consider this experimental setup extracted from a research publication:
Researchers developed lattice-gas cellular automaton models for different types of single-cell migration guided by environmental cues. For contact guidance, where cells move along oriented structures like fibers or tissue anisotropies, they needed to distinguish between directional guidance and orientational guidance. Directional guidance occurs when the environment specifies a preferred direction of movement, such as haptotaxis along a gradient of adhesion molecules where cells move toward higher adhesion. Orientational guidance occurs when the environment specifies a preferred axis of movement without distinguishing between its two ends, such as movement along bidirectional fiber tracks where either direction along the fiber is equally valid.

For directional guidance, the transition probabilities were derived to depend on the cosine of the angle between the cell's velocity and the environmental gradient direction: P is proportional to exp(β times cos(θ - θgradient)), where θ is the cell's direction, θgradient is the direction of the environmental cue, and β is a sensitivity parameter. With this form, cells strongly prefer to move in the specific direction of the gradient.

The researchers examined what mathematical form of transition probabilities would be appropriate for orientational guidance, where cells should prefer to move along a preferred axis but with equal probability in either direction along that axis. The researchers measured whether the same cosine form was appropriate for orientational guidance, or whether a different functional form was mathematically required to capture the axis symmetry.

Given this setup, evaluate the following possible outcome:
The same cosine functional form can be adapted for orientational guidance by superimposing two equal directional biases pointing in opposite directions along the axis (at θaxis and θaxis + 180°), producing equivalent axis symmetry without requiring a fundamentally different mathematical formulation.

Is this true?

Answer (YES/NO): NO